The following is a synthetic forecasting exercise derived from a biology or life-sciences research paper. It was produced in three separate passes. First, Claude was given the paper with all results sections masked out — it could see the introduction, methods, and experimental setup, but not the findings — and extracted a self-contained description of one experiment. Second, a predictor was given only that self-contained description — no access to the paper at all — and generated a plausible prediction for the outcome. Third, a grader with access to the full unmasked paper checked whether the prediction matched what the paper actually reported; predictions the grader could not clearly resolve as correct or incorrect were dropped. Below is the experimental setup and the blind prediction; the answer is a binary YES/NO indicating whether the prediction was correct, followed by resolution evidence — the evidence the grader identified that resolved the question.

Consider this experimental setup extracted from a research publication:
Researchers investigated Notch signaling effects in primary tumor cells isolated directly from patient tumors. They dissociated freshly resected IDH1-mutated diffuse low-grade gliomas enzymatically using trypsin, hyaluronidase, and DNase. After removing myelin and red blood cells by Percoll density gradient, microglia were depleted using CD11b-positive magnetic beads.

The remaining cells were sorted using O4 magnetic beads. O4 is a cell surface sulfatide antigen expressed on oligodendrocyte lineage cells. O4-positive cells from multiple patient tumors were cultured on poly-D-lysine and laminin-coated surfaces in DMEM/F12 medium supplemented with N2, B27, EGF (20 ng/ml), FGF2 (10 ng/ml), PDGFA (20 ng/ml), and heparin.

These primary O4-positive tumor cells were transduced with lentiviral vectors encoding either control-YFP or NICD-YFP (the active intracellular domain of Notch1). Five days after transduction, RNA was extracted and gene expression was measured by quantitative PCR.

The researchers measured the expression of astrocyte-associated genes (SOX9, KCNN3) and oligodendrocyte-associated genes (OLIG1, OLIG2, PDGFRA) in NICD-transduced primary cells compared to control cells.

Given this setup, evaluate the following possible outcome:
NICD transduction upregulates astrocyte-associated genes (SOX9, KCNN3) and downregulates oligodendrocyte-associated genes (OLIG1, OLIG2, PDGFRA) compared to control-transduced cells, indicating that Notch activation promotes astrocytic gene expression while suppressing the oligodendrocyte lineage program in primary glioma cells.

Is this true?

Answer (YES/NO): NO